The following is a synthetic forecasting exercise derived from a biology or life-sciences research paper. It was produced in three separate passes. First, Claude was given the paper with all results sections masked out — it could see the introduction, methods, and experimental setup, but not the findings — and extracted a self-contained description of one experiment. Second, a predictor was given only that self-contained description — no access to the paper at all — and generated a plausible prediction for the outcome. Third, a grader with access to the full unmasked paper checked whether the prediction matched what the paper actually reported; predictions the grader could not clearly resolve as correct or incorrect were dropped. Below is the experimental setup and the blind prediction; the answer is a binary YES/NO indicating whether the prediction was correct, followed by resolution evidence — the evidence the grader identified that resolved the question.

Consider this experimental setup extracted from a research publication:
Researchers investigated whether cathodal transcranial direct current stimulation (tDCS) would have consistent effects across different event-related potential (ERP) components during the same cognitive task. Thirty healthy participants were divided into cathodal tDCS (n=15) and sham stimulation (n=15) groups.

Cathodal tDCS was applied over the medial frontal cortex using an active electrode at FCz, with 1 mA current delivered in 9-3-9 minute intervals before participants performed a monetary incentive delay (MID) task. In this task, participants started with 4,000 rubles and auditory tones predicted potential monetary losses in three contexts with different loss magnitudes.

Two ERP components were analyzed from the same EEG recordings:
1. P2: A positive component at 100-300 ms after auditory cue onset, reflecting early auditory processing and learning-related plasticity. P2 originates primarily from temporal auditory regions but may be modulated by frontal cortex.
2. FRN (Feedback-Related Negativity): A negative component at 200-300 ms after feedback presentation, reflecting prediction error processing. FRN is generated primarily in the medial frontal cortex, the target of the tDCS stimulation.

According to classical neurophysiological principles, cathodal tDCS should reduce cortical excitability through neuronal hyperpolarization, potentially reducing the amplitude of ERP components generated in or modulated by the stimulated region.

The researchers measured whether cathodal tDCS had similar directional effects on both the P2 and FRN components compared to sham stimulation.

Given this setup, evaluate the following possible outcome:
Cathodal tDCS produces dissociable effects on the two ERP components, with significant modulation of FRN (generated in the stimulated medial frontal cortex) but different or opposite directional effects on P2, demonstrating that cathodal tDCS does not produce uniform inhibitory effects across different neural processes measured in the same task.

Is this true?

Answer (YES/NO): YES